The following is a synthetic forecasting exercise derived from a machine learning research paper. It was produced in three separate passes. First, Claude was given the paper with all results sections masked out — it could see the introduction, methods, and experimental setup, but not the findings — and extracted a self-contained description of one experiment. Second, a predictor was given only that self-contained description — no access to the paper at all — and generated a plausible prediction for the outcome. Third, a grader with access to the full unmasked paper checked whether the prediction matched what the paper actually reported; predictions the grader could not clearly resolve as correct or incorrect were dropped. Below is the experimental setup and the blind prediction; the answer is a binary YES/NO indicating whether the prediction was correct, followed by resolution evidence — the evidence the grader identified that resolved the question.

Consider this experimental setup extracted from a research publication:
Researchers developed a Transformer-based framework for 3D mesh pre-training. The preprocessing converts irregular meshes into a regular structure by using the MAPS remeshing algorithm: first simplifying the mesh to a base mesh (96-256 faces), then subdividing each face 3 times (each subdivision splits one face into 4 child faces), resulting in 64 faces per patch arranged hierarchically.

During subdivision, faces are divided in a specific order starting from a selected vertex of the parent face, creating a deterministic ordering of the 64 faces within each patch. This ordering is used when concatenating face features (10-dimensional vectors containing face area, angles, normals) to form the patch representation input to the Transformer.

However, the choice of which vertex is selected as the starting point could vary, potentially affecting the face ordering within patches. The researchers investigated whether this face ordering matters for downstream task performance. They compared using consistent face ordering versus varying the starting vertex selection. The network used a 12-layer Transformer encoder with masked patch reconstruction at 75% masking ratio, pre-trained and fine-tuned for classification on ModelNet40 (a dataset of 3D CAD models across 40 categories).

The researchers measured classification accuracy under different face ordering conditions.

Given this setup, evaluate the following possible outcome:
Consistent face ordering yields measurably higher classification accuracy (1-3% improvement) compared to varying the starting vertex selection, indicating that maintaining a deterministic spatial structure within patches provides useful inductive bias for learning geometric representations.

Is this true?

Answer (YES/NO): NO